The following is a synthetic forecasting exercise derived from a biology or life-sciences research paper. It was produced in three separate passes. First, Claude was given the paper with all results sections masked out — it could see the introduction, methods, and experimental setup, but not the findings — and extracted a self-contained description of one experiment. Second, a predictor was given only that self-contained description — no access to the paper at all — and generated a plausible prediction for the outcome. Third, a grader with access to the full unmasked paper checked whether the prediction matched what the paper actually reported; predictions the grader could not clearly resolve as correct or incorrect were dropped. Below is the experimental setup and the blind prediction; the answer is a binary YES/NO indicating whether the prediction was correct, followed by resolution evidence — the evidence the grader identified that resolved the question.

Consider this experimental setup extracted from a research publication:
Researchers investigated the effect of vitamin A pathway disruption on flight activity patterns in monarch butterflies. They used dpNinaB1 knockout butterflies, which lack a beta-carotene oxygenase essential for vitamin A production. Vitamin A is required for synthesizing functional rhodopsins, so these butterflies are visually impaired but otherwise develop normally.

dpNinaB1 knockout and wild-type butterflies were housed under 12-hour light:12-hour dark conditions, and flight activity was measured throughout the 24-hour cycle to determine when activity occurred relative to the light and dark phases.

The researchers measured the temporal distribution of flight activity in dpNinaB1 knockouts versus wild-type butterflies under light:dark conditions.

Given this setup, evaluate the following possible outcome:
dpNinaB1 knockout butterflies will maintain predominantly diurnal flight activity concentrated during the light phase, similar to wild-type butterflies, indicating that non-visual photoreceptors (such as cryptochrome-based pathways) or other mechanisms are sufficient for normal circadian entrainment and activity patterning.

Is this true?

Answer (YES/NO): NO